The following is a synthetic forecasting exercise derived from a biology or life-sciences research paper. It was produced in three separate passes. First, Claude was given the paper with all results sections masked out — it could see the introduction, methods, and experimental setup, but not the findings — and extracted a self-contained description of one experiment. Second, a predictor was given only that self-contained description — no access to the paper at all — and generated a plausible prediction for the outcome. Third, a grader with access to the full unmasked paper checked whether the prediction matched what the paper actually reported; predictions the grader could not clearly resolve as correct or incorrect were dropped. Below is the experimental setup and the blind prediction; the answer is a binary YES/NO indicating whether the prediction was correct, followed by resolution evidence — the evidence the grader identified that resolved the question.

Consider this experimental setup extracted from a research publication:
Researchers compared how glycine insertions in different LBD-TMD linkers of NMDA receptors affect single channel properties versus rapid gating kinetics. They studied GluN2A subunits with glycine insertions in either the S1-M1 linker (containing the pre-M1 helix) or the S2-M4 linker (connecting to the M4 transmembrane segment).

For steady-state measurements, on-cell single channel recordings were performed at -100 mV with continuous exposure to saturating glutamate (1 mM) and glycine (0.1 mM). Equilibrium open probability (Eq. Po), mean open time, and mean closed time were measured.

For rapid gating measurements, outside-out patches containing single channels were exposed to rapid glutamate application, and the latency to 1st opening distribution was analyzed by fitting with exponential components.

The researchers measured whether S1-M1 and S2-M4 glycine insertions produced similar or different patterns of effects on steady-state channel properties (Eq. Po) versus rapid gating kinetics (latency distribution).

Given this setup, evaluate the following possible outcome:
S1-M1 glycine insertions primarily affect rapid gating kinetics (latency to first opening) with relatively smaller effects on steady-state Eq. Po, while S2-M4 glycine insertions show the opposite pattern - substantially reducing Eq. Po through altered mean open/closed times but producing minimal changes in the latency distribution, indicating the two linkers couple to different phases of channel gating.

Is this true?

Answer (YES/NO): NO